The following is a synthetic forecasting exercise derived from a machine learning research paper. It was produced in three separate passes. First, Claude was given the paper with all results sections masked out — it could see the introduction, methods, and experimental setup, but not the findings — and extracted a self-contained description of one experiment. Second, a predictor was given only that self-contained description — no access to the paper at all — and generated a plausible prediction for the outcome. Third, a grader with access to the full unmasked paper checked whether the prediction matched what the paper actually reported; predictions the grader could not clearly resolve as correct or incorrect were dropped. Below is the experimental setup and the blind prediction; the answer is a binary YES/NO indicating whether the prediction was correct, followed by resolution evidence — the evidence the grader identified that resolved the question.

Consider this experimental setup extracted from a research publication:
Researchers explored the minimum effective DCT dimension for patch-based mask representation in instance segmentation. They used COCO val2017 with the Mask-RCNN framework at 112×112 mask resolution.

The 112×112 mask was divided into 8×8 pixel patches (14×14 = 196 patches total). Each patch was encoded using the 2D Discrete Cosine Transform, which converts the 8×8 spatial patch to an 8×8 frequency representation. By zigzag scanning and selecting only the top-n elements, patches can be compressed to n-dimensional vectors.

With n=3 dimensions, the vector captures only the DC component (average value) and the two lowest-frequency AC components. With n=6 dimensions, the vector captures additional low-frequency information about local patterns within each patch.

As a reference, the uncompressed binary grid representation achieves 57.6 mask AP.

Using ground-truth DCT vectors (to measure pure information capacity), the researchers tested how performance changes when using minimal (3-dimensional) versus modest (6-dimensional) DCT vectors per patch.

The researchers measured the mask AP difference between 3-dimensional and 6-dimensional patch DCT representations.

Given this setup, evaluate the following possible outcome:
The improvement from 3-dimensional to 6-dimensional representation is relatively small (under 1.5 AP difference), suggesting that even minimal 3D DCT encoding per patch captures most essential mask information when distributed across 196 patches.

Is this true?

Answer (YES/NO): YES